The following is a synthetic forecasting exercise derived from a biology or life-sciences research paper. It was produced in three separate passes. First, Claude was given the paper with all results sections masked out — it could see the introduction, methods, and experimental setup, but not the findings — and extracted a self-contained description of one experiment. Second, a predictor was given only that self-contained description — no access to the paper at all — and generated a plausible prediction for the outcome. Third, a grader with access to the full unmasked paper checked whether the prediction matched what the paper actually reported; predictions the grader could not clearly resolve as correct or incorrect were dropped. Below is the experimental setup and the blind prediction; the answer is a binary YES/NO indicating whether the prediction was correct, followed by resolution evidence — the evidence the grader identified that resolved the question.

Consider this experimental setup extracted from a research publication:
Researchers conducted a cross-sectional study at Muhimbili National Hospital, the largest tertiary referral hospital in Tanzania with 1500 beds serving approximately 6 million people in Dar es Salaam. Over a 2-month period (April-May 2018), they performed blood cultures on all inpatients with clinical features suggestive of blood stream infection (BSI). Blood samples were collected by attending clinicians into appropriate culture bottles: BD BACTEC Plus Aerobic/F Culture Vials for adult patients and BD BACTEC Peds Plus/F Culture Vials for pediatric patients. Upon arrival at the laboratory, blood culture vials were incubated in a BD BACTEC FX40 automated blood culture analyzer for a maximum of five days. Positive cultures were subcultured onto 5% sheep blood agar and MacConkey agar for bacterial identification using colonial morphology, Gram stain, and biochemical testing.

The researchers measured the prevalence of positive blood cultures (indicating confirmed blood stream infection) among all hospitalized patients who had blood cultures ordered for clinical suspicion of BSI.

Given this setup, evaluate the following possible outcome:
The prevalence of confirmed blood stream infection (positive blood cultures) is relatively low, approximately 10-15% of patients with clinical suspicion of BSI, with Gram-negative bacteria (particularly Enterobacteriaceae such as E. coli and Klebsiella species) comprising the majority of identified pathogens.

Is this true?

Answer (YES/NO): YES